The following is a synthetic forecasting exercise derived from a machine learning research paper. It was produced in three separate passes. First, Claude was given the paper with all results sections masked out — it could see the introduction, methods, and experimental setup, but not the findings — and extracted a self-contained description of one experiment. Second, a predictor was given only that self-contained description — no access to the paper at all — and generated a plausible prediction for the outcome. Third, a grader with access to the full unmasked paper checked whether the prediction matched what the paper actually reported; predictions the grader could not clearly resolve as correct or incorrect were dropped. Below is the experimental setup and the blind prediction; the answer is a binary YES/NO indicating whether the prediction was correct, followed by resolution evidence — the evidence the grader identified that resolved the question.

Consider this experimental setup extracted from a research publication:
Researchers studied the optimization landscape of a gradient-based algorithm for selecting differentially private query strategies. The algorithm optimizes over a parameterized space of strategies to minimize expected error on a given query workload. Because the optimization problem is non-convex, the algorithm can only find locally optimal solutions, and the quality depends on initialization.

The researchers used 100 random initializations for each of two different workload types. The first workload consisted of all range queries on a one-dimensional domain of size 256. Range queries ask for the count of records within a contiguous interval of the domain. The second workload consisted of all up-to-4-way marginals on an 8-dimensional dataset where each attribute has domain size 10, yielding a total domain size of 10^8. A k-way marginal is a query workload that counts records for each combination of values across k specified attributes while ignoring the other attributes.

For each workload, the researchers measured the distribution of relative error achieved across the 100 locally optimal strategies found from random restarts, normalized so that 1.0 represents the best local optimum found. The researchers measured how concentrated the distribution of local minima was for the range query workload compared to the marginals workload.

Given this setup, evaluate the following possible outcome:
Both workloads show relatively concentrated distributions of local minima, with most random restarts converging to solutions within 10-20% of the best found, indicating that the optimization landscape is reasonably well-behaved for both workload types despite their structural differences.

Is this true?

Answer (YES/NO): NO